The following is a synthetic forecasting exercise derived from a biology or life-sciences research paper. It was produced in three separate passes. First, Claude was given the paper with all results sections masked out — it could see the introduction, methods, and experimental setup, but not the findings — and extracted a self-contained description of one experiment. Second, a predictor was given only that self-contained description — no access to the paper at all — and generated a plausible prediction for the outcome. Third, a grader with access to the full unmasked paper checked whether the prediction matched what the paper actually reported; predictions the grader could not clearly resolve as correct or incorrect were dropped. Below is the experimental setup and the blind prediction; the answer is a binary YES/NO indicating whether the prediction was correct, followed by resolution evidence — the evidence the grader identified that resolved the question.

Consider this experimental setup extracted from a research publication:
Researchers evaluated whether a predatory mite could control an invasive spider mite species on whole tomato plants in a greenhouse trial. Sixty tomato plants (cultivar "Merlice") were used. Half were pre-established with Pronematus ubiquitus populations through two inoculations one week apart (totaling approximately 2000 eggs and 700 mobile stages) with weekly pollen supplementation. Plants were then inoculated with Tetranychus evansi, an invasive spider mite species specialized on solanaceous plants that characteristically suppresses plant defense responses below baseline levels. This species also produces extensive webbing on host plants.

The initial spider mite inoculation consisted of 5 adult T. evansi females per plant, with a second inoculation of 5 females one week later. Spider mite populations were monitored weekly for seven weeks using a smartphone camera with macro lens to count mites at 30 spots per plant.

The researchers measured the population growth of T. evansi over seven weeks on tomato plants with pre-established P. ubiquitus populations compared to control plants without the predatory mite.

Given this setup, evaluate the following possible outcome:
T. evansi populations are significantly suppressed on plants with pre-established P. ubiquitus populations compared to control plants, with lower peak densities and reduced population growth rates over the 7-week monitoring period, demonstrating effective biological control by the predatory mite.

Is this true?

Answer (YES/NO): NO